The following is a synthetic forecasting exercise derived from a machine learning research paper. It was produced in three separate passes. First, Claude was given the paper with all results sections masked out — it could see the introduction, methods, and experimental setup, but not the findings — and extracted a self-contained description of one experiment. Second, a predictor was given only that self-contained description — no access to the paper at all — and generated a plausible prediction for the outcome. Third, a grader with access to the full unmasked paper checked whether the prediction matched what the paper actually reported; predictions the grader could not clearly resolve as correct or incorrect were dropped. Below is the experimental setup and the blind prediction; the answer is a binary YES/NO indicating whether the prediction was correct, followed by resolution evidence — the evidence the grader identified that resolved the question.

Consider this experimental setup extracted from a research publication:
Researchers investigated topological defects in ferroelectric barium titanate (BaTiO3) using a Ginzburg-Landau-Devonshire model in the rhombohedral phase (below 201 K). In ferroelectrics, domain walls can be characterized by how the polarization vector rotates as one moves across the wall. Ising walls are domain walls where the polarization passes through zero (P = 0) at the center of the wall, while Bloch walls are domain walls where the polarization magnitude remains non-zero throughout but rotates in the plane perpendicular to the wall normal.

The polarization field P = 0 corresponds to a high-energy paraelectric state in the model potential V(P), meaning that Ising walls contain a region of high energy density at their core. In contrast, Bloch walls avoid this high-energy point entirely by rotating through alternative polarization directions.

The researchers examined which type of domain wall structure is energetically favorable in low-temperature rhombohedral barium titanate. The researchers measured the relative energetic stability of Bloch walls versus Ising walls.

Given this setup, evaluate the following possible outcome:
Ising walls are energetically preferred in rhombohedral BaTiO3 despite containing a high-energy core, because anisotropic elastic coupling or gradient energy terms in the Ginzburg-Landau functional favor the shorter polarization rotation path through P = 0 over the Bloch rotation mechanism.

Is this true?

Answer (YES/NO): NO